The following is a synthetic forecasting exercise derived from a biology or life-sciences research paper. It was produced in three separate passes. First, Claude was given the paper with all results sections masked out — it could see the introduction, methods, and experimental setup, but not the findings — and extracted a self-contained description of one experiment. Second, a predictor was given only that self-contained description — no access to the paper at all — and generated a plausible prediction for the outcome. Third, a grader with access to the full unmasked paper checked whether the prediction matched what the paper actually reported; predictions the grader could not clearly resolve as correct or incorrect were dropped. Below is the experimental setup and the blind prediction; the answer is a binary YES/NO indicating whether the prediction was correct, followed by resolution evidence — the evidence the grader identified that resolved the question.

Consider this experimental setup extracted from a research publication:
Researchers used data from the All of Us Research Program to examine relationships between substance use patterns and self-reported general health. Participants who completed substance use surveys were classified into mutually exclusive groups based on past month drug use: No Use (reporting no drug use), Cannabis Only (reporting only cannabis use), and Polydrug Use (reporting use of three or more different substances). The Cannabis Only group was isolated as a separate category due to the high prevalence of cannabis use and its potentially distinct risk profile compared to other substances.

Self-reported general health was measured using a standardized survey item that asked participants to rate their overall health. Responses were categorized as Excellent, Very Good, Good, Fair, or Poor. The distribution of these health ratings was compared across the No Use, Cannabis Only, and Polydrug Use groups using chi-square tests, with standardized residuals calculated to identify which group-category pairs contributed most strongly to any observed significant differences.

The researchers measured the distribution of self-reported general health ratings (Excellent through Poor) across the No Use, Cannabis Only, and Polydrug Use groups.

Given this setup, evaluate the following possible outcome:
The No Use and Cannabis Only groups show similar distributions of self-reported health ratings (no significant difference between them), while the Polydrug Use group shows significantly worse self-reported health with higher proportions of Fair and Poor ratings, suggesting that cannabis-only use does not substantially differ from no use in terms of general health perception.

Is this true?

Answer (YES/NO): YES